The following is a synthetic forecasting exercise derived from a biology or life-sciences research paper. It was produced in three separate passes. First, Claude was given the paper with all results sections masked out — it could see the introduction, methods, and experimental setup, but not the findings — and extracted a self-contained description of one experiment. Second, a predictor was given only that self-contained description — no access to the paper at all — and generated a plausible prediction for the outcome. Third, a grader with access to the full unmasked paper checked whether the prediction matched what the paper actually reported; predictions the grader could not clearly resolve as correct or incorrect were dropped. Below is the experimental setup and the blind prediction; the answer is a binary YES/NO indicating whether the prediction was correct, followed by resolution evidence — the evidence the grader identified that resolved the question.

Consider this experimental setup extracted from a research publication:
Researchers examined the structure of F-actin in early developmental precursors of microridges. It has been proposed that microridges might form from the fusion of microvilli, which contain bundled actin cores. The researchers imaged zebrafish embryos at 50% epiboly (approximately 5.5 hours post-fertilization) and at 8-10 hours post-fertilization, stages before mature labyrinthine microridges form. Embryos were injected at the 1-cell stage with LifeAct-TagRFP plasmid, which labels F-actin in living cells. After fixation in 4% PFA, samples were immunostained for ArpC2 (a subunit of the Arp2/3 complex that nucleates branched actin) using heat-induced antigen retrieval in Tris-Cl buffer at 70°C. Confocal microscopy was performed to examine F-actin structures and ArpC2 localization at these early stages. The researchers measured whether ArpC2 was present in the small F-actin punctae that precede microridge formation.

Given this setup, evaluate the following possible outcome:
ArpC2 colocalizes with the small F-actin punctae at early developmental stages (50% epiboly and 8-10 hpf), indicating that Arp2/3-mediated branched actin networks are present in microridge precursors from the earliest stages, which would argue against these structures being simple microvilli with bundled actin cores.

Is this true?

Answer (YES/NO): YES